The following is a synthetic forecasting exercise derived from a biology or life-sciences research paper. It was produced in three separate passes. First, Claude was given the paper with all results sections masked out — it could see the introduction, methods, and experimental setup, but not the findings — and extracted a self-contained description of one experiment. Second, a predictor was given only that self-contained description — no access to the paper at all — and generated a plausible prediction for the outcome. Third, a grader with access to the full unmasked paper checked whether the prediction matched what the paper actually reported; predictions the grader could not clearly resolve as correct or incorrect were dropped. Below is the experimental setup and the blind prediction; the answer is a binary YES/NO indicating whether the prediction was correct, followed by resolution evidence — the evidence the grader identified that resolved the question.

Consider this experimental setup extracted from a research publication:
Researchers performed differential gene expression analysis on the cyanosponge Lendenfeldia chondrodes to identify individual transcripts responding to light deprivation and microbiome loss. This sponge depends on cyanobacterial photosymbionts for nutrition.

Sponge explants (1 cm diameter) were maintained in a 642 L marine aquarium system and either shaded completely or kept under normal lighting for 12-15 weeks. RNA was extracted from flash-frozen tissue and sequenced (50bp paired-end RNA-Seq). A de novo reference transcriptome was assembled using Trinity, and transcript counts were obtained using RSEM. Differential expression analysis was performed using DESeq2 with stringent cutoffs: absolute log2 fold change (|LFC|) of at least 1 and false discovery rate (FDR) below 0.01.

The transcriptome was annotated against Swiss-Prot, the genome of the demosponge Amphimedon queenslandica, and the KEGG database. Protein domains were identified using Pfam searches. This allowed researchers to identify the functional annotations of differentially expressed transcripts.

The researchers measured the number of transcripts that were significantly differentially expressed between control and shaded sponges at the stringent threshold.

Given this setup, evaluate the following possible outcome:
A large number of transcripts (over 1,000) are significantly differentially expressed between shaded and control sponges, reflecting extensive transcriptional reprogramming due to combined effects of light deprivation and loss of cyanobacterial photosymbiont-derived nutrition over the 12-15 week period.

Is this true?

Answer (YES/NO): YES